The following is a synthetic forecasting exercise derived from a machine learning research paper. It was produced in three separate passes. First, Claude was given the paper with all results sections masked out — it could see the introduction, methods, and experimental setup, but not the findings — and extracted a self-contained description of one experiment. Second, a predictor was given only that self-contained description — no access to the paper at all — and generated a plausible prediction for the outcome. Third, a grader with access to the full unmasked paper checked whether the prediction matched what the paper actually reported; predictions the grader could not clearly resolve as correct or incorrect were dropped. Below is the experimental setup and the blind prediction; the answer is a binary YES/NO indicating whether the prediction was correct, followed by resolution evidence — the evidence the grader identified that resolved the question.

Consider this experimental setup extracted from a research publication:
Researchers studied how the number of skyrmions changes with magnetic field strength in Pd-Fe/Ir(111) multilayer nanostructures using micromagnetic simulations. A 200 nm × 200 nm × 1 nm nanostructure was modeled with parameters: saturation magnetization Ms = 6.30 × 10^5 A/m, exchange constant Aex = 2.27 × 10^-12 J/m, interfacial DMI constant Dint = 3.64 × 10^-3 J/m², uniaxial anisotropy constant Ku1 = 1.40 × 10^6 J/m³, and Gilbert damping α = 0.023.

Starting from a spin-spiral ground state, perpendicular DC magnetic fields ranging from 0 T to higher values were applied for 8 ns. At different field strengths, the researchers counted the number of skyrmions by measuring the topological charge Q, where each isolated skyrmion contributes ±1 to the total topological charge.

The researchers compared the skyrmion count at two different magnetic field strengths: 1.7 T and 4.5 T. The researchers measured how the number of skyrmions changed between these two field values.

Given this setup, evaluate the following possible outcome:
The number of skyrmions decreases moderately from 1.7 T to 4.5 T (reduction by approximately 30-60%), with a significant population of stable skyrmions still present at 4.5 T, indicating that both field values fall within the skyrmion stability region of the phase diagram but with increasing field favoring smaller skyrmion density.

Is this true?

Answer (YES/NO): NO